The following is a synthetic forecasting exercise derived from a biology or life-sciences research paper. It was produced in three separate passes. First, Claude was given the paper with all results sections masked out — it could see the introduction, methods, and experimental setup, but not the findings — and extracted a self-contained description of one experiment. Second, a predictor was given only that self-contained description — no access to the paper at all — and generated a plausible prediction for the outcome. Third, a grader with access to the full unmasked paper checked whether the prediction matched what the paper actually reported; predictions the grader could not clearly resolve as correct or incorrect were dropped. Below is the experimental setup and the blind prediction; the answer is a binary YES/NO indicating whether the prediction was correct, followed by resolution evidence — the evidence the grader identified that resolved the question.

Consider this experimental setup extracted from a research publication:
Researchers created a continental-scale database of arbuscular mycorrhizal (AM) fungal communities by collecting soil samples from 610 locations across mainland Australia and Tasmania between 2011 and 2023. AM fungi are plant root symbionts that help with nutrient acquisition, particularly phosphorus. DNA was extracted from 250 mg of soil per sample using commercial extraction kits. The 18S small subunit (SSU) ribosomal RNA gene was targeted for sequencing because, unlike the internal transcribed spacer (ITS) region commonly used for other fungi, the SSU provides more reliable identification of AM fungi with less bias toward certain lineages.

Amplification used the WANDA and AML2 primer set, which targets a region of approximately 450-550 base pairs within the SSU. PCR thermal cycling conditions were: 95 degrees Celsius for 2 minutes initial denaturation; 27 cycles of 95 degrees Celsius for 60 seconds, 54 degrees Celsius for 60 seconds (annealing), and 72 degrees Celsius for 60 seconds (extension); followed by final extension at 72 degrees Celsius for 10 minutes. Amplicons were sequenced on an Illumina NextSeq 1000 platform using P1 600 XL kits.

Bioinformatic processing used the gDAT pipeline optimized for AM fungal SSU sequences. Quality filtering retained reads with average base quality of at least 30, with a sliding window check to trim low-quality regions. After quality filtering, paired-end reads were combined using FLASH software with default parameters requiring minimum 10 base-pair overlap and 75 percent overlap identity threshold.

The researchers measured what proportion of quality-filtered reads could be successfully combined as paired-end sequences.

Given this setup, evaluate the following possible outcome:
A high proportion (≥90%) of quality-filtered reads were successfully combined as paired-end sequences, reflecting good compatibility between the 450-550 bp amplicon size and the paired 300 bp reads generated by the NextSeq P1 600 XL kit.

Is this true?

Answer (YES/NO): YES